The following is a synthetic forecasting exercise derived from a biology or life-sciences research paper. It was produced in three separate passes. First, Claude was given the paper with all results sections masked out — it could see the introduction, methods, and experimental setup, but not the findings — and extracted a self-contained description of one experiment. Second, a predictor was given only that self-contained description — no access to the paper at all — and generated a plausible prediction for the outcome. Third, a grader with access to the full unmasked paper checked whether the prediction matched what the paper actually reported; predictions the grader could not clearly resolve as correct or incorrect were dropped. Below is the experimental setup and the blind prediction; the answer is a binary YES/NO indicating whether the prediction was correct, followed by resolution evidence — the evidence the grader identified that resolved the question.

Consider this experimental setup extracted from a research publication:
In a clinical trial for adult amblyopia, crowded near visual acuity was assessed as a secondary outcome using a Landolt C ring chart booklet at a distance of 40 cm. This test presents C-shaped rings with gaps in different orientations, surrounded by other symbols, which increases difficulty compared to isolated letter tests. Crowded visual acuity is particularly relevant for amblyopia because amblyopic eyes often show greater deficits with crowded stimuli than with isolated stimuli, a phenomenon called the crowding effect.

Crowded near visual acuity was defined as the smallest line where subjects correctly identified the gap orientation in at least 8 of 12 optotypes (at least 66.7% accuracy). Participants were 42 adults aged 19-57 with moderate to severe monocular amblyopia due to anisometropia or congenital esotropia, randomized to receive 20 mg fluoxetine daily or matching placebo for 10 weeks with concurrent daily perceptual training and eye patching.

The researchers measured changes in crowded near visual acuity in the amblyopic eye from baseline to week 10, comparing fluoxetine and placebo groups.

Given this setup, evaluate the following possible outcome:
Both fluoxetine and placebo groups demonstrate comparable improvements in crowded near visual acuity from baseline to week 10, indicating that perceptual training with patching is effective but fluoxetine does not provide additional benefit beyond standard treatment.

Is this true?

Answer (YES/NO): YES